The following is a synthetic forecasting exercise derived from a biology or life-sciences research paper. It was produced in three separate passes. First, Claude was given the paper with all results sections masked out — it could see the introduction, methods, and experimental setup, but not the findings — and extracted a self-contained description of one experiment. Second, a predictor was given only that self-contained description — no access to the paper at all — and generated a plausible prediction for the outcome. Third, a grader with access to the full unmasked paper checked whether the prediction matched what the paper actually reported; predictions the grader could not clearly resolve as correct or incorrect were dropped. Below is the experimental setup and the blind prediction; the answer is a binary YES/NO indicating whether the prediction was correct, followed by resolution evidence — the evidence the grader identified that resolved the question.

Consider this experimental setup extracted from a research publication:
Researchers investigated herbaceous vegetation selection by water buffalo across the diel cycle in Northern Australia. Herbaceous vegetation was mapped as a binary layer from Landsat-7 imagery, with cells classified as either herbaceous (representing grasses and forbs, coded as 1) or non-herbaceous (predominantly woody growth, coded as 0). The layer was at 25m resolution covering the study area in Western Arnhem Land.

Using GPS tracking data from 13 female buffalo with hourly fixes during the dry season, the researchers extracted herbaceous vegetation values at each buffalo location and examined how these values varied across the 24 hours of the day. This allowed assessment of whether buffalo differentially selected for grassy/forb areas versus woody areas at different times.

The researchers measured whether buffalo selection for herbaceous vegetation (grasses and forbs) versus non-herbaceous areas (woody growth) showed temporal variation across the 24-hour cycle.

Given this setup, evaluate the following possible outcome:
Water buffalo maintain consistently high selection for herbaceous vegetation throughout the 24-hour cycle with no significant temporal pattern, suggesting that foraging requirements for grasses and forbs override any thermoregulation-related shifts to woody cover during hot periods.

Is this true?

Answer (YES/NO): NO